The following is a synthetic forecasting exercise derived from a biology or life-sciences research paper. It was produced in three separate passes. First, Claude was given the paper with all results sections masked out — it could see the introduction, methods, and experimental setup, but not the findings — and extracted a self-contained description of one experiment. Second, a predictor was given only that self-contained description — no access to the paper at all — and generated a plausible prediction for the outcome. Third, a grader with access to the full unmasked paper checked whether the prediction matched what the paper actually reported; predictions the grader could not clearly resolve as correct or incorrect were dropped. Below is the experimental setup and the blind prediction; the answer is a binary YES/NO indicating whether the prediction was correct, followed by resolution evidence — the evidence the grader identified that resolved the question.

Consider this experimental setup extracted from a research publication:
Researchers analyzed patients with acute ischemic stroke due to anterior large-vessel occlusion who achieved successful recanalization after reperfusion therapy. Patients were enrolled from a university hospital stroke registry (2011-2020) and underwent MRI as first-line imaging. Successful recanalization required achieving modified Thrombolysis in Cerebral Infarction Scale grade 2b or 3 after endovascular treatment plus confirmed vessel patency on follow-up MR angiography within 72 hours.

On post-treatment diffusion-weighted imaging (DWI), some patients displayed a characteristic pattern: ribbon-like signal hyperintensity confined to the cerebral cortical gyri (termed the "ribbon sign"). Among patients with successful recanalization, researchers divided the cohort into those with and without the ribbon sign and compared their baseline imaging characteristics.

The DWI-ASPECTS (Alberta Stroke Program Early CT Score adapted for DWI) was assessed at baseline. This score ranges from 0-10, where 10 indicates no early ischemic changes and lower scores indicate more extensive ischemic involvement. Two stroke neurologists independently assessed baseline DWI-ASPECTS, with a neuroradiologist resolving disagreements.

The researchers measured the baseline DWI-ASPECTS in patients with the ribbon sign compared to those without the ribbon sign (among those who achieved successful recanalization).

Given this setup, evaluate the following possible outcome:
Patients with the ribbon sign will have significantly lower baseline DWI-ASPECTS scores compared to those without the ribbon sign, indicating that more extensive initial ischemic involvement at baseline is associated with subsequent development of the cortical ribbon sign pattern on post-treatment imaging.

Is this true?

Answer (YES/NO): YES